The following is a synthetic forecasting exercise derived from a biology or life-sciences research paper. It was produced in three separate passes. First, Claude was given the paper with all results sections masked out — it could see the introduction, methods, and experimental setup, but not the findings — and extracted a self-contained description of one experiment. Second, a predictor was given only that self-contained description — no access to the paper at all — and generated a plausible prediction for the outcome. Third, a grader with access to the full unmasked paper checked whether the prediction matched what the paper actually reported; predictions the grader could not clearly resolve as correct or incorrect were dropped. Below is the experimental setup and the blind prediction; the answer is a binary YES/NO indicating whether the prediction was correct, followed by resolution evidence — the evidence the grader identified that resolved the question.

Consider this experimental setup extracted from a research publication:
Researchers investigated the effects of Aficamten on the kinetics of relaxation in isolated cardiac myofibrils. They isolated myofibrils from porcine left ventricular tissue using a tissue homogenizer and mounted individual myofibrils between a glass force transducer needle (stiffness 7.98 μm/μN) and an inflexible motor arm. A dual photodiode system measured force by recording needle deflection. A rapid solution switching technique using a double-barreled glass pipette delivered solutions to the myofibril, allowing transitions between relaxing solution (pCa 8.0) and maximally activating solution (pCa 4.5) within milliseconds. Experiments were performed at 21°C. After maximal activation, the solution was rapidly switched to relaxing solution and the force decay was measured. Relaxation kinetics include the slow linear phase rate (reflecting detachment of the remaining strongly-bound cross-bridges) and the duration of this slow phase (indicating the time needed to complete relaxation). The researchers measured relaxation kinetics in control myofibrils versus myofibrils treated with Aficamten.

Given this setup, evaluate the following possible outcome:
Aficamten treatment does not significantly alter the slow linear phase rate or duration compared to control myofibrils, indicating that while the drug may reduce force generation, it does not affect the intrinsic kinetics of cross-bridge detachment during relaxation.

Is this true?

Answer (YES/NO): NO